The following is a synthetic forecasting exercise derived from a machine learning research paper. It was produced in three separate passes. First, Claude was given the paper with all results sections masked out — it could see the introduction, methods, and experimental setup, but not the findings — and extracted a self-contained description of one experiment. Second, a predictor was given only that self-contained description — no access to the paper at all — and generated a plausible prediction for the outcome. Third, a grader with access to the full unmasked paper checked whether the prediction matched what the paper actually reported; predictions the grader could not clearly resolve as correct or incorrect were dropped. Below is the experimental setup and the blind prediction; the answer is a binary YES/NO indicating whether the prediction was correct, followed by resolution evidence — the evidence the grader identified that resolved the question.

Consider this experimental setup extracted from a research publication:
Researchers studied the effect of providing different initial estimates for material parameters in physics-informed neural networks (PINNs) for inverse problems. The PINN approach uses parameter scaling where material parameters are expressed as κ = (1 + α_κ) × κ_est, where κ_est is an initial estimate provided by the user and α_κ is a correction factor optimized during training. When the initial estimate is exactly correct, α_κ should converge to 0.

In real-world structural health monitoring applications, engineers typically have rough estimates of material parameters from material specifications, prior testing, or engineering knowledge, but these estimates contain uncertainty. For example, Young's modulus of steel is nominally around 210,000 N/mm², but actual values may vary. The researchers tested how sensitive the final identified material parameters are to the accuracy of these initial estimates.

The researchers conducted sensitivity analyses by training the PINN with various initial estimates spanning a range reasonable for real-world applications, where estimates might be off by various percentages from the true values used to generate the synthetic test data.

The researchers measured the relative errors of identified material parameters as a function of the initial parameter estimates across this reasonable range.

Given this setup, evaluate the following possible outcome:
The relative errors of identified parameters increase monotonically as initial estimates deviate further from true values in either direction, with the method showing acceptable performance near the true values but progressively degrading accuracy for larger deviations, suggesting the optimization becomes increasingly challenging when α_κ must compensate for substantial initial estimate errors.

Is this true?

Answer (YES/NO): NO